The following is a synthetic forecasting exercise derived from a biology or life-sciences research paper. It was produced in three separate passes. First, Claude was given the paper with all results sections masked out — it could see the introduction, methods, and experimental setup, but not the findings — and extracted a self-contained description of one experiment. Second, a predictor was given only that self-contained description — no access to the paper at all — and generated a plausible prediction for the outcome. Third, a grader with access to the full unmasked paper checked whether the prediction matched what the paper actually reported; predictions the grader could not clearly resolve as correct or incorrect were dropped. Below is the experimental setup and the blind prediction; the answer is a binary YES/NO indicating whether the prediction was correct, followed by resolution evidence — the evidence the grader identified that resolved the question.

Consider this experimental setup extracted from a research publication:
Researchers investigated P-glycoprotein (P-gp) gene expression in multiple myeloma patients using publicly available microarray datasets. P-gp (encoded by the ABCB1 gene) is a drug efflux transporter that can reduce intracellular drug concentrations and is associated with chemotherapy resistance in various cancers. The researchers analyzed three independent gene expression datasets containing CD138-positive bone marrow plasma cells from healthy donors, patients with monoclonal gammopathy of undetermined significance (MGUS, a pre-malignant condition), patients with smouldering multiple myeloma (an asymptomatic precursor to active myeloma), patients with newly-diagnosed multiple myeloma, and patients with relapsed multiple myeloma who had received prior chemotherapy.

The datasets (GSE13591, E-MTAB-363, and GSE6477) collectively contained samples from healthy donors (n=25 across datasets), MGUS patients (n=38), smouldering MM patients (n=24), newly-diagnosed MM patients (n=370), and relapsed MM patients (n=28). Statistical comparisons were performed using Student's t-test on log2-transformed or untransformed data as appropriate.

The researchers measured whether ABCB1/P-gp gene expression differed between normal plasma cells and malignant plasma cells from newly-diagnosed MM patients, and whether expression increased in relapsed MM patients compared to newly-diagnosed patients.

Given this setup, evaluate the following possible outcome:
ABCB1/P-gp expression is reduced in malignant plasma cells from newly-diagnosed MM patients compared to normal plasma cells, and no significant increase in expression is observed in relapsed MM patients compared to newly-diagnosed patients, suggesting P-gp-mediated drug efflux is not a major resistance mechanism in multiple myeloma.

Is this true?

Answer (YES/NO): NO